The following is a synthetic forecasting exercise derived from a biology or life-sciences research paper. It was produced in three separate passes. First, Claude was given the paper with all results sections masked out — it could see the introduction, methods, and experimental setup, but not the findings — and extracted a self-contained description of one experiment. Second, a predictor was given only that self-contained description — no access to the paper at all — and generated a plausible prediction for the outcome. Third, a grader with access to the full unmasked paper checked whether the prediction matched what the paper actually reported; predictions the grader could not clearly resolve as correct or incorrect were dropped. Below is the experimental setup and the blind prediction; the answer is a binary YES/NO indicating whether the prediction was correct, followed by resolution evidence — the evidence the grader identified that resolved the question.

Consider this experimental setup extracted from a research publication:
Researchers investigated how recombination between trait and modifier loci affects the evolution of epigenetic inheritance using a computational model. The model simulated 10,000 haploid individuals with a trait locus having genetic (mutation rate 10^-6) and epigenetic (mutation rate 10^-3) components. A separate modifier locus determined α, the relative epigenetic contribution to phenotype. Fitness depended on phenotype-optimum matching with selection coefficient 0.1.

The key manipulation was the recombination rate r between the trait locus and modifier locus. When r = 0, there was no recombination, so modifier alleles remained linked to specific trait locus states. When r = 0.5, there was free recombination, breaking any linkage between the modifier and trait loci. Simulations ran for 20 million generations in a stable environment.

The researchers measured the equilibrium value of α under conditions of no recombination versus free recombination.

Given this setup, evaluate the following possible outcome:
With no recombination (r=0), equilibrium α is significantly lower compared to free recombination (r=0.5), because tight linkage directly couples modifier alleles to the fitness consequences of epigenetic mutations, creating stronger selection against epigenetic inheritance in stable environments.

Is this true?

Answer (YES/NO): YES